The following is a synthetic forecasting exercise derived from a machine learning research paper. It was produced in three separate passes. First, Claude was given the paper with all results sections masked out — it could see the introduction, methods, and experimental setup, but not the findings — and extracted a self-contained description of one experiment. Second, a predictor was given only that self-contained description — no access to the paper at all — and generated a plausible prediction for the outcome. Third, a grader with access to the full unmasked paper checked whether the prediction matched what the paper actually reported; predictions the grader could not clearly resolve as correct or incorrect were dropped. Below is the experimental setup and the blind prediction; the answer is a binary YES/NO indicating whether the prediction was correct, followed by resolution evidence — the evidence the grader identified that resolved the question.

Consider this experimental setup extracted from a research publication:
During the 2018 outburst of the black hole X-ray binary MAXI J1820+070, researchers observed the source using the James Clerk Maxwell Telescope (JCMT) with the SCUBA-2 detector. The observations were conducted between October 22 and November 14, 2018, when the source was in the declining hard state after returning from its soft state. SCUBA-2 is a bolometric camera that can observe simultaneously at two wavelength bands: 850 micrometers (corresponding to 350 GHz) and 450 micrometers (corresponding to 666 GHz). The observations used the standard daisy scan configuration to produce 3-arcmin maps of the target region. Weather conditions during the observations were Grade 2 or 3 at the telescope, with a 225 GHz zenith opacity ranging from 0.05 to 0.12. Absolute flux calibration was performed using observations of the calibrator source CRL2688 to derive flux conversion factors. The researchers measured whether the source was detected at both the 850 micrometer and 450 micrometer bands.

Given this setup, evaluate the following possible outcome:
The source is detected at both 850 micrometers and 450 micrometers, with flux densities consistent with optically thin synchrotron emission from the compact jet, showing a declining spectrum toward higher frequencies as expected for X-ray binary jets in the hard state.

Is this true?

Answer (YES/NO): NO